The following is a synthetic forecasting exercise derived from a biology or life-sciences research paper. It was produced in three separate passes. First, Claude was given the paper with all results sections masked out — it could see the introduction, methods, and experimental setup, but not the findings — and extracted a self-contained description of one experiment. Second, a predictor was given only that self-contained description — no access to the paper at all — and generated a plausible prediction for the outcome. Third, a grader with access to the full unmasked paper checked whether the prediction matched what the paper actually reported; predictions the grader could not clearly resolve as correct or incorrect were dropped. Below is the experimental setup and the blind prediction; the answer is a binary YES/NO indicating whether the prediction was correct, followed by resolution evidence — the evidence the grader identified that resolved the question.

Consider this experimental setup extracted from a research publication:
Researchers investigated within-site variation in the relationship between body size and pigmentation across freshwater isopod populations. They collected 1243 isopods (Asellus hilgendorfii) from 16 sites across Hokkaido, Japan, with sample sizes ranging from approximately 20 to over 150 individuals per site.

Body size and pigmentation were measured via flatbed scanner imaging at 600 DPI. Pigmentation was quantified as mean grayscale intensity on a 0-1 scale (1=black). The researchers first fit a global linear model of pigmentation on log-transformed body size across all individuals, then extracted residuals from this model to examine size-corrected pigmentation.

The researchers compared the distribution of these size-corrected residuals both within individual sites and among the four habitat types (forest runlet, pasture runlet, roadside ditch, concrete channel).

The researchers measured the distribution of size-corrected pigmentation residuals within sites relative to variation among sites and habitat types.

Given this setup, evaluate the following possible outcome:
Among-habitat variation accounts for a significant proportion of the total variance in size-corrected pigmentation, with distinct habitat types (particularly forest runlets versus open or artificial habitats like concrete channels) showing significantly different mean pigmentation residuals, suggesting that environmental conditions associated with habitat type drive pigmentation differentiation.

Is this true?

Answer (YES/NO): NO